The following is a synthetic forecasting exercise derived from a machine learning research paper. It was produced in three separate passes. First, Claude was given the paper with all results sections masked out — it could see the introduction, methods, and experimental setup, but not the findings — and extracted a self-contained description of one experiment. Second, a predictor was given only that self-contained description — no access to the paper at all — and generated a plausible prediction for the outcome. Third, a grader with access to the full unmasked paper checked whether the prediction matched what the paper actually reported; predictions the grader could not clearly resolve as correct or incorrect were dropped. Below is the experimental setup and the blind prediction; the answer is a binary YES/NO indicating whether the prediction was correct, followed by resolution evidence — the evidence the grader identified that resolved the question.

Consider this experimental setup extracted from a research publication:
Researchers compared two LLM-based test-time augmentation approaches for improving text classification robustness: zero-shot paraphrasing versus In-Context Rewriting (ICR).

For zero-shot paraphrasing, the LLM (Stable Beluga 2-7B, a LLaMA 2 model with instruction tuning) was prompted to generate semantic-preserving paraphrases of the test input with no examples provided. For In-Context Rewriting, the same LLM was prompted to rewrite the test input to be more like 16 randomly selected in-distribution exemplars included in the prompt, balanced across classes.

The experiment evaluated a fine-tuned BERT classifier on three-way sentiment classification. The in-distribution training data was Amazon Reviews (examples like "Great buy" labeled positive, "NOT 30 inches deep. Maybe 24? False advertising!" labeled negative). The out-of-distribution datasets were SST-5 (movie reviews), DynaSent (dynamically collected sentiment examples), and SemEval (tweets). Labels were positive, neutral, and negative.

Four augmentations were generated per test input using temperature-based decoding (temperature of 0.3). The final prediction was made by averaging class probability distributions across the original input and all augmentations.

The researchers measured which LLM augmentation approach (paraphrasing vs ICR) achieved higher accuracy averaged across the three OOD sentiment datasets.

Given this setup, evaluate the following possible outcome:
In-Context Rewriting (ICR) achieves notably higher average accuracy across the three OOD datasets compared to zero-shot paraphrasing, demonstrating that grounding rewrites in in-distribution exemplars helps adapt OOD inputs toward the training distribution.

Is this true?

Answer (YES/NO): YES